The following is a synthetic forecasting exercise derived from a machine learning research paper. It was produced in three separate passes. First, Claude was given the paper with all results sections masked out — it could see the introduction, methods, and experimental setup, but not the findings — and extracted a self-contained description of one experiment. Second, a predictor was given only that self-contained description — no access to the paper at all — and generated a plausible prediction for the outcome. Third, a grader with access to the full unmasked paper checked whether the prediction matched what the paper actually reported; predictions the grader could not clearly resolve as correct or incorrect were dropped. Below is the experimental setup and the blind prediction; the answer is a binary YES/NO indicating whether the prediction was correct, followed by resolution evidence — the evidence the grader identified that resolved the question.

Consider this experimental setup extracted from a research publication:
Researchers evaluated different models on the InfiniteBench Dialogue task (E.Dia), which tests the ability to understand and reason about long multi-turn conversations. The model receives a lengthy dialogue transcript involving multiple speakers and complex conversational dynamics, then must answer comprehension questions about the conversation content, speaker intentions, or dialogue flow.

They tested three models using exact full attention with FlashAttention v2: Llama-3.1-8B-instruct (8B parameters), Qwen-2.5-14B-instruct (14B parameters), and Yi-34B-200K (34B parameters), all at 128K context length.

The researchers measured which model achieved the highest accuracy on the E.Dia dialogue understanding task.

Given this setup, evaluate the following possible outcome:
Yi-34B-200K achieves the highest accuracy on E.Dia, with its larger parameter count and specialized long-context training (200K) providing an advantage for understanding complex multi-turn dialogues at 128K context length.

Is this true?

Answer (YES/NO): NO